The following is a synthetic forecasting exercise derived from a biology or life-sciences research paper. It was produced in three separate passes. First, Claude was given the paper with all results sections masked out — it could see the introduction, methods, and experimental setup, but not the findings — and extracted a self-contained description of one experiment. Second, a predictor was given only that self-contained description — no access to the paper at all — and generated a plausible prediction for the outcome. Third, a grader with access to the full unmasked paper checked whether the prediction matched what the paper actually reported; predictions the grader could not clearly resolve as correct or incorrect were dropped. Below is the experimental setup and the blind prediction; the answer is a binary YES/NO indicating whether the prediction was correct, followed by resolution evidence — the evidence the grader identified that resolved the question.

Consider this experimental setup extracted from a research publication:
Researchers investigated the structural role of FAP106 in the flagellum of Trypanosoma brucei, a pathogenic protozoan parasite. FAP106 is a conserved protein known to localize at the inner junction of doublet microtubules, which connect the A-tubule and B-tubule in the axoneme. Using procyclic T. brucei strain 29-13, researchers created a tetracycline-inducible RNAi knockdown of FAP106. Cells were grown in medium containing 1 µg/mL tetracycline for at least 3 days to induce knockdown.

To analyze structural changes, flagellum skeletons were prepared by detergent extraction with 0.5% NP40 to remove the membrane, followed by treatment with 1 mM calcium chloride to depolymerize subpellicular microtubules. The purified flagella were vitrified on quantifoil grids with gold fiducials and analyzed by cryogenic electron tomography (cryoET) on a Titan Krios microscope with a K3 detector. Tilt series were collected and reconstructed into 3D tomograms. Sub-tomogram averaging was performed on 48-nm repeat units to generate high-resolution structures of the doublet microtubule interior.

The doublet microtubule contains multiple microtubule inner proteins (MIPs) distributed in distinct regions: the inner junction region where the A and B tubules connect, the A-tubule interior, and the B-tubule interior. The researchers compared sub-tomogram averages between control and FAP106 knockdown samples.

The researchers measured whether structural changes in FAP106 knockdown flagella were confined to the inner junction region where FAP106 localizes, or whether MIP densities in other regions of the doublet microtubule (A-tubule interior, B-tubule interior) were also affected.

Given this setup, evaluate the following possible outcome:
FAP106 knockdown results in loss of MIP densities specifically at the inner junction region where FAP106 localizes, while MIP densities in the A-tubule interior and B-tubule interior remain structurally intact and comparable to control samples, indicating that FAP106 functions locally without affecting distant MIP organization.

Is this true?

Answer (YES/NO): NO